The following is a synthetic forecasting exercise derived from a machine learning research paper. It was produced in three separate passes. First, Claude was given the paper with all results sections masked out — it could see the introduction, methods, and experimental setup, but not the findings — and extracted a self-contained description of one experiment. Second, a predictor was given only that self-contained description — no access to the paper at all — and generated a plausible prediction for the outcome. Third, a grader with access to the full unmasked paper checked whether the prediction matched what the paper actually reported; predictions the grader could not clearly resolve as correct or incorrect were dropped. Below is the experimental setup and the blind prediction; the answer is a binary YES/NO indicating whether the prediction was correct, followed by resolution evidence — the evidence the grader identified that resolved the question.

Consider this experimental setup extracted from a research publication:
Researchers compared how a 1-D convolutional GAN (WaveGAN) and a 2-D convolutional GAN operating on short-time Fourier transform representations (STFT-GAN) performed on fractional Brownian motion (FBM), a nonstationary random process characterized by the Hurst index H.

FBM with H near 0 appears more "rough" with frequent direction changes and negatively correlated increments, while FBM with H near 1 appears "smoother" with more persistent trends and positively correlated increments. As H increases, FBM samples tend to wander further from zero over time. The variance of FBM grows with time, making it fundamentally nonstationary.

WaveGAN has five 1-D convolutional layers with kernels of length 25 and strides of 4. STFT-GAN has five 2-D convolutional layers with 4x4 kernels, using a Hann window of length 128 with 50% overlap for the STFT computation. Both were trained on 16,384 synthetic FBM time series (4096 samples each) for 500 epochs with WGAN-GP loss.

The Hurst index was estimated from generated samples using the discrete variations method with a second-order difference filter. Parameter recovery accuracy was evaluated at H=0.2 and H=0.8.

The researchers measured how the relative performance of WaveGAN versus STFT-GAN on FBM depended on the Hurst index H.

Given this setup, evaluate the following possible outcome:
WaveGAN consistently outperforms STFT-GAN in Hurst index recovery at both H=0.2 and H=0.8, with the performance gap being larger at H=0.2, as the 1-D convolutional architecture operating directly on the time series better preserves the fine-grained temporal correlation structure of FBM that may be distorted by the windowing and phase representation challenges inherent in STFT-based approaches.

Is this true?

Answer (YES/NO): NO